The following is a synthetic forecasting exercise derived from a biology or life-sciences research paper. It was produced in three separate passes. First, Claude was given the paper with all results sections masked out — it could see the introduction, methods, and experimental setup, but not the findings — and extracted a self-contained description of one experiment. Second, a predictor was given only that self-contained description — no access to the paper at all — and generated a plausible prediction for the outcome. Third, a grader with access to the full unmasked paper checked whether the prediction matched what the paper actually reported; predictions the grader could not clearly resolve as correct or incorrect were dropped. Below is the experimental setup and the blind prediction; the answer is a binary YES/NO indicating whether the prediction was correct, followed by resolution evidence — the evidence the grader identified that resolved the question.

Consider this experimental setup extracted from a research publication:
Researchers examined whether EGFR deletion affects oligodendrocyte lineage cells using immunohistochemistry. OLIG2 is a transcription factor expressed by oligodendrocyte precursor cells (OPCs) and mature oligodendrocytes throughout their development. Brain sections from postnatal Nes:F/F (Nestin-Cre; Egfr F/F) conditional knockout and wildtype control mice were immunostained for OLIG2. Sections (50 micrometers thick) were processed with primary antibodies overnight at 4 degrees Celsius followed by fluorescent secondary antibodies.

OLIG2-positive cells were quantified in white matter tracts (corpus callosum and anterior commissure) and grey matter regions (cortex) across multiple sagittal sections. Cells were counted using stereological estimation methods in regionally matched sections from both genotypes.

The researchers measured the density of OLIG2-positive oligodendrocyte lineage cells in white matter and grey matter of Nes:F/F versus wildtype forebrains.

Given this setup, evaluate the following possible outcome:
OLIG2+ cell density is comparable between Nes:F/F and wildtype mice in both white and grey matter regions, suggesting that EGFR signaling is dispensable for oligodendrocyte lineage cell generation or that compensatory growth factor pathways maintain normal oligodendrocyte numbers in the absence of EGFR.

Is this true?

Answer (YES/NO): NO